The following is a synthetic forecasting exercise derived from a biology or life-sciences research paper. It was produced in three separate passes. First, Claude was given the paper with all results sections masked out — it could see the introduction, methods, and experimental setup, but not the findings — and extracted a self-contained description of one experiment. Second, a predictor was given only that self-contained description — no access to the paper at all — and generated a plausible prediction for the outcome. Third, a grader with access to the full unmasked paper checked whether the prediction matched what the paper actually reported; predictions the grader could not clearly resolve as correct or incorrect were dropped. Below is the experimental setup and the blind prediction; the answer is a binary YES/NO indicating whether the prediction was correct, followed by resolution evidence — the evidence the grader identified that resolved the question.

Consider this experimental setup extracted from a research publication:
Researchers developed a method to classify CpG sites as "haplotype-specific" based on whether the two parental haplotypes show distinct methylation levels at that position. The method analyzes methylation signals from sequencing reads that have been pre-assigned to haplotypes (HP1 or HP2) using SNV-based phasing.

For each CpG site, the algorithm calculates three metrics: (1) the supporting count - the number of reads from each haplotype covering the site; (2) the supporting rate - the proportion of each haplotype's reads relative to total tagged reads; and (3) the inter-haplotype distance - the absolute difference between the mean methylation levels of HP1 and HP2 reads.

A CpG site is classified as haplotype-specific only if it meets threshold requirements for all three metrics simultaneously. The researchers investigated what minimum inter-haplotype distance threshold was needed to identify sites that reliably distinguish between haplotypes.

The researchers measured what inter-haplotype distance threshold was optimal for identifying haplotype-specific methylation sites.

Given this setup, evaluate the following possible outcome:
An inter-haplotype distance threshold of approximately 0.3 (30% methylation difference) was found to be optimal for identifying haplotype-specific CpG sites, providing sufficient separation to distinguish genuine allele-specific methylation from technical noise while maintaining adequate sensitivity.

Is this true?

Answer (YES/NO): YES